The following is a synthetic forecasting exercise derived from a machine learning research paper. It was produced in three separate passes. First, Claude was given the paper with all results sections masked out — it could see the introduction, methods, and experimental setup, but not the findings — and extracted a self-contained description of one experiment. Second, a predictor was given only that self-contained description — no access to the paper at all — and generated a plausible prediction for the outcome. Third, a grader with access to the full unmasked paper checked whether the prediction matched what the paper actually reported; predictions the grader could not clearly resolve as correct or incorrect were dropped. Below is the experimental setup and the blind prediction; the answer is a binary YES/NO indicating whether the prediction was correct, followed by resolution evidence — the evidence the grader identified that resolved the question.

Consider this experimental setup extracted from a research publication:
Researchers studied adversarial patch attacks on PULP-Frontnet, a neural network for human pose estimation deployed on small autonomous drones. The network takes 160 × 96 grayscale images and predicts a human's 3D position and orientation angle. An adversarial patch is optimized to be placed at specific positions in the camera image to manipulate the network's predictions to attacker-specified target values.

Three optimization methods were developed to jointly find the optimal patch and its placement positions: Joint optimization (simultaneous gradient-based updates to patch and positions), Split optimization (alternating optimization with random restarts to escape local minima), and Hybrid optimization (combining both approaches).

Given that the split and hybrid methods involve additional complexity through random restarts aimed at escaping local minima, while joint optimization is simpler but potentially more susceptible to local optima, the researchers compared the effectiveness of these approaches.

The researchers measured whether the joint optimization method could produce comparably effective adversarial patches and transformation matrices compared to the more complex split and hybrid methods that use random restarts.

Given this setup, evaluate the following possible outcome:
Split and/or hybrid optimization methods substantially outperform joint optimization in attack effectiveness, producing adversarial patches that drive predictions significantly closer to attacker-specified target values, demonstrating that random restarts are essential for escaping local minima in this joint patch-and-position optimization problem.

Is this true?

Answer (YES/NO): YES